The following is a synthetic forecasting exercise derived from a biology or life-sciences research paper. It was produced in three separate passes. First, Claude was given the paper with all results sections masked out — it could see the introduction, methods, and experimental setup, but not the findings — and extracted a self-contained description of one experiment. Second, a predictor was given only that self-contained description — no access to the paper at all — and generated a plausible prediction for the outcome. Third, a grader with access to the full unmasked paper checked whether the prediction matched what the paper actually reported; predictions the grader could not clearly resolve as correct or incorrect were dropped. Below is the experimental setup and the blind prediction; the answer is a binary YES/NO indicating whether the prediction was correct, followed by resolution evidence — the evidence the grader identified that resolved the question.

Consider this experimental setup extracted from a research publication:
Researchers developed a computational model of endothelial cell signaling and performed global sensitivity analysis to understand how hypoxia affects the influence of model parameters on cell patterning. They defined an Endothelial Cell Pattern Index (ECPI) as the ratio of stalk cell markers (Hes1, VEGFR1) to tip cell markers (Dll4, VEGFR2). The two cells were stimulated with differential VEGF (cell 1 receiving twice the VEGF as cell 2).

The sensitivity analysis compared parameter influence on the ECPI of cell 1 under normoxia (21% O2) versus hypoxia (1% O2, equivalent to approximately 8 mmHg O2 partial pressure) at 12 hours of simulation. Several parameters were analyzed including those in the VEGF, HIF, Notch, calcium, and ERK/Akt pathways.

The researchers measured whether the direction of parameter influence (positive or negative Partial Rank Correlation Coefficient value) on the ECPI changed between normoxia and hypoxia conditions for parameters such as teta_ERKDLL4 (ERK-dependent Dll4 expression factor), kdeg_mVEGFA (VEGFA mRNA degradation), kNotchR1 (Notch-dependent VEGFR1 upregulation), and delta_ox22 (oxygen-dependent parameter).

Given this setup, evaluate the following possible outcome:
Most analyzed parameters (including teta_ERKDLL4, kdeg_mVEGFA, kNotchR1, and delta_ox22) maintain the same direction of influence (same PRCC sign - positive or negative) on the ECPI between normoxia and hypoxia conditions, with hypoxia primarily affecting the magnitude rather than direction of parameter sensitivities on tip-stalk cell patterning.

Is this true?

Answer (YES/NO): NO